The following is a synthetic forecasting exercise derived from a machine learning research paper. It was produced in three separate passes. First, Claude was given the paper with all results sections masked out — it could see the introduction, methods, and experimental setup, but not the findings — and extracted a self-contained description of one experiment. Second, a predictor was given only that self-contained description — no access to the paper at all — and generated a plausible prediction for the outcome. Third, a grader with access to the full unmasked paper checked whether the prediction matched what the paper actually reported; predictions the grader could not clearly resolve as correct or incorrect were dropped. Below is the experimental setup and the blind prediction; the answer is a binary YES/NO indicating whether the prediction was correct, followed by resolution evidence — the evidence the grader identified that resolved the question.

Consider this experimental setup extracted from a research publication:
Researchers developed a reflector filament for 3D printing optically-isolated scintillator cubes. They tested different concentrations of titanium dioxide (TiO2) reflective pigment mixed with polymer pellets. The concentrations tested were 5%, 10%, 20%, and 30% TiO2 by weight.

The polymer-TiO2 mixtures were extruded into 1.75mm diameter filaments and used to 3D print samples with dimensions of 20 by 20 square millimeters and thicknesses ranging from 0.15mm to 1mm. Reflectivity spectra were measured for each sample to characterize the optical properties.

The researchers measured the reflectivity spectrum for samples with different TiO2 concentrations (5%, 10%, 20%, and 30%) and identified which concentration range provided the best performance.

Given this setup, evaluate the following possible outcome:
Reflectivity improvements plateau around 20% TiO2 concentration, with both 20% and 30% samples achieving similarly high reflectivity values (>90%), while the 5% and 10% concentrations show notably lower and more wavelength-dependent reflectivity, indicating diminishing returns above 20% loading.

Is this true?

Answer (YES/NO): NO